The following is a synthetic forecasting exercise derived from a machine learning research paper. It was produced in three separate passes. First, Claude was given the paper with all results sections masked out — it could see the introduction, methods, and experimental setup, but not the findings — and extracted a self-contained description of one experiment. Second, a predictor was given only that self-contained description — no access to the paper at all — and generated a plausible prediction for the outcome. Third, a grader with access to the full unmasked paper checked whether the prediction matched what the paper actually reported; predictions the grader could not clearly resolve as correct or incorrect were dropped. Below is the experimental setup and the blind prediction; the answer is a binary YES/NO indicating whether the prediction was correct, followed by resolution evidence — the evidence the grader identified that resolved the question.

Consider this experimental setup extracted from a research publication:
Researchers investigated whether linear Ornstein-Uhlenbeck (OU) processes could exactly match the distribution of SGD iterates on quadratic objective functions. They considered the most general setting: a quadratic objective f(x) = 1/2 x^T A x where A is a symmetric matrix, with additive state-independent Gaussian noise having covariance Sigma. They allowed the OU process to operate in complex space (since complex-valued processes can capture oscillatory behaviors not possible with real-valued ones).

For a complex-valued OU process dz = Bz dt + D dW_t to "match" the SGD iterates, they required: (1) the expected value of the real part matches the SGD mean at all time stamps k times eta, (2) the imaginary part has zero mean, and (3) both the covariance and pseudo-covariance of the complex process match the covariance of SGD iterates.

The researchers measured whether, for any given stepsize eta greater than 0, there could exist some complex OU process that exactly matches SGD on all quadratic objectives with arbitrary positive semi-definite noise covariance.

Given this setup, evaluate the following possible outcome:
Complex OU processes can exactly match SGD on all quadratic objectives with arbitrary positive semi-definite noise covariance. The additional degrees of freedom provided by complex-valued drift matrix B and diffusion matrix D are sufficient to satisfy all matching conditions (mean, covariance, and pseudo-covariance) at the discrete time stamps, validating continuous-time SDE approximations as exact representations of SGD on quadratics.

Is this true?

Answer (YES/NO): NO